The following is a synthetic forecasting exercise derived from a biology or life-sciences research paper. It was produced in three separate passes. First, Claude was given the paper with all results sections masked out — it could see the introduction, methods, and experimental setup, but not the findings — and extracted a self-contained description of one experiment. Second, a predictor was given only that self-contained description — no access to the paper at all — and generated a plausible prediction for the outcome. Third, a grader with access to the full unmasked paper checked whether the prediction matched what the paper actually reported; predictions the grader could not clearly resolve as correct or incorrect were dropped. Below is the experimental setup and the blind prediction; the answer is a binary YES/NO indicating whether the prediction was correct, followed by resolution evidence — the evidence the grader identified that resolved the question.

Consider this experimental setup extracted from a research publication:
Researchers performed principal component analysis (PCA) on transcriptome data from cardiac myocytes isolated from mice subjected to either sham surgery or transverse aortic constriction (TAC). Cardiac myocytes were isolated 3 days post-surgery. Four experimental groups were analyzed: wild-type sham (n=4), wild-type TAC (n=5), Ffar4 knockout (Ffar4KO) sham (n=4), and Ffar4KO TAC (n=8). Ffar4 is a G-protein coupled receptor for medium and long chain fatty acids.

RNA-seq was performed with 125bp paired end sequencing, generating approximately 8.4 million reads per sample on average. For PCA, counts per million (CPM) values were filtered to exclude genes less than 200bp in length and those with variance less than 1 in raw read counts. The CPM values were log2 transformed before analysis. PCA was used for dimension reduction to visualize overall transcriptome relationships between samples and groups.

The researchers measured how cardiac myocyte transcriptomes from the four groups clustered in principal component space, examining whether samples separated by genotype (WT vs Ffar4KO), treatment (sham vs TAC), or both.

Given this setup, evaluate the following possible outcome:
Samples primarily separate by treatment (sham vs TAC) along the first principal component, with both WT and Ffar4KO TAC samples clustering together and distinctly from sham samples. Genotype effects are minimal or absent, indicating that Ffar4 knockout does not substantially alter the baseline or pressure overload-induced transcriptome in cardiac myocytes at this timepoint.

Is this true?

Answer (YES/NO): YES